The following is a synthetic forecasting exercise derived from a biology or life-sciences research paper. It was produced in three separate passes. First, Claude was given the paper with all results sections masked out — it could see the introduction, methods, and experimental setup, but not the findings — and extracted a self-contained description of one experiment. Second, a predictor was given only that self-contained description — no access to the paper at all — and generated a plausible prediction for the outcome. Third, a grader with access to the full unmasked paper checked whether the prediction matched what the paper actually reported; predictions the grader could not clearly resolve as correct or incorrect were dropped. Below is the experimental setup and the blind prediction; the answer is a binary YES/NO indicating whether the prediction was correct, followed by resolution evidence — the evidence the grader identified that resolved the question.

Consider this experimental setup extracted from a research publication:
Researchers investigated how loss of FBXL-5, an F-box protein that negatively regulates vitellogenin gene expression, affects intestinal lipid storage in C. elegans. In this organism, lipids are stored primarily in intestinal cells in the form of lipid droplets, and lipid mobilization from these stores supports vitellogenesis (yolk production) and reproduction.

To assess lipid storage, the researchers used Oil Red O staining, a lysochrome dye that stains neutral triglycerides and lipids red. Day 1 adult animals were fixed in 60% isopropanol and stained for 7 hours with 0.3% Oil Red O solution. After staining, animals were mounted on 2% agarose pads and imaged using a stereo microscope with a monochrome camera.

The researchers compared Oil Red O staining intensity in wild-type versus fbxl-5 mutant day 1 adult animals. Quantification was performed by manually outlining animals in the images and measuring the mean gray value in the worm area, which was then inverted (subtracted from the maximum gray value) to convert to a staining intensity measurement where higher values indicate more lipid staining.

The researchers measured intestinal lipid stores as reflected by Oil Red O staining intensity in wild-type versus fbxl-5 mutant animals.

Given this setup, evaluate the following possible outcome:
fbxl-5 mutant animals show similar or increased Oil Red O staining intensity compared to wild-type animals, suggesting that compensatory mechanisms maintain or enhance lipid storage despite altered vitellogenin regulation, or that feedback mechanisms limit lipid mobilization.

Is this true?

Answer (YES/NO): NO